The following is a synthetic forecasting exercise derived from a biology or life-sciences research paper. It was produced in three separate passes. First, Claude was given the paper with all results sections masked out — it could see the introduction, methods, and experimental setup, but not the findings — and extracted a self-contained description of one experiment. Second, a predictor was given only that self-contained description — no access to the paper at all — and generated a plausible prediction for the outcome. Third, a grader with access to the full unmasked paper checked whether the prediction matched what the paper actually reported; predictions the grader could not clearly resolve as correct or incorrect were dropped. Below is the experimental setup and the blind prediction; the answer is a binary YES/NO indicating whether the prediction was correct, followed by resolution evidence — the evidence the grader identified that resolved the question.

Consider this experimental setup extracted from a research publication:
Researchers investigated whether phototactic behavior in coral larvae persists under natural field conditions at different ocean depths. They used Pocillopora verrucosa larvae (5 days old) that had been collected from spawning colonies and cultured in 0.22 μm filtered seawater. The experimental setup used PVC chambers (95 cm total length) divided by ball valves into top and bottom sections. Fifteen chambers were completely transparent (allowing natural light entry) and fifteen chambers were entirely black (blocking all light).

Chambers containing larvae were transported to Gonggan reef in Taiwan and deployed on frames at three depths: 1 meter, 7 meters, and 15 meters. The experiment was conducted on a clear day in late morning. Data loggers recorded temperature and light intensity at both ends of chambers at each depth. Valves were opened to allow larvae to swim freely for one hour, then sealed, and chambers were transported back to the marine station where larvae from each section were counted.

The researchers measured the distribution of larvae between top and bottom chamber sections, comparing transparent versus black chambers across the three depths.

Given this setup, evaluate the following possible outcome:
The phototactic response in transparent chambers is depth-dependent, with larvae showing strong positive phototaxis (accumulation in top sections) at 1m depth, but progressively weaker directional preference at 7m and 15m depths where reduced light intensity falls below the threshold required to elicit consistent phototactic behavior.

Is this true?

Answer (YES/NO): NO